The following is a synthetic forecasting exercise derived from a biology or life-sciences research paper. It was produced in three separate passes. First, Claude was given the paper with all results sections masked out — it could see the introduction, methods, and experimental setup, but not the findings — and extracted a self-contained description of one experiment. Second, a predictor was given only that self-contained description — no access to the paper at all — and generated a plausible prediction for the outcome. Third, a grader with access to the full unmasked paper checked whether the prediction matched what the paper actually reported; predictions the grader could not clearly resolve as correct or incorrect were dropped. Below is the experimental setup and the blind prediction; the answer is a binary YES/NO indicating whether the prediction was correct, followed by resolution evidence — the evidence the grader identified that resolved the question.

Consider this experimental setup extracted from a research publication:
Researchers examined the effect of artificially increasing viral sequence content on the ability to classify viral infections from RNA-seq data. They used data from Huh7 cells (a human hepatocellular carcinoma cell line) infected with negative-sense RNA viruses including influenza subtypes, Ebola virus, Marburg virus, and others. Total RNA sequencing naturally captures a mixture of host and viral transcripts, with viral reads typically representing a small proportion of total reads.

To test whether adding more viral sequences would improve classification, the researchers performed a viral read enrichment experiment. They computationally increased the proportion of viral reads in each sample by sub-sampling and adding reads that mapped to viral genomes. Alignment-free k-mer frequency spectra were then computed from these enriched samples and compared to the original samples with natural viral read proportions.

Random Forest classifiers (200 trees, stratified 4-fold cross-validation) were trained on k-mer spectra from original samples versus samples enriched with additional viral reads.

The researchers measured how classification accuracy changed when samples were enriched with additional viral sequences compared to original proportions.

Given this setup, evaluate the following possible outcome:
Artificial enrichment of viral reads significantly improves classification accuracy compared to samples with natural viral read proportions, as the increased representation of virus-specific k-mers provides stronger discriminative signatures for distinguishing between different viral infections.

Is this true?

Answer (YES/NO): YES